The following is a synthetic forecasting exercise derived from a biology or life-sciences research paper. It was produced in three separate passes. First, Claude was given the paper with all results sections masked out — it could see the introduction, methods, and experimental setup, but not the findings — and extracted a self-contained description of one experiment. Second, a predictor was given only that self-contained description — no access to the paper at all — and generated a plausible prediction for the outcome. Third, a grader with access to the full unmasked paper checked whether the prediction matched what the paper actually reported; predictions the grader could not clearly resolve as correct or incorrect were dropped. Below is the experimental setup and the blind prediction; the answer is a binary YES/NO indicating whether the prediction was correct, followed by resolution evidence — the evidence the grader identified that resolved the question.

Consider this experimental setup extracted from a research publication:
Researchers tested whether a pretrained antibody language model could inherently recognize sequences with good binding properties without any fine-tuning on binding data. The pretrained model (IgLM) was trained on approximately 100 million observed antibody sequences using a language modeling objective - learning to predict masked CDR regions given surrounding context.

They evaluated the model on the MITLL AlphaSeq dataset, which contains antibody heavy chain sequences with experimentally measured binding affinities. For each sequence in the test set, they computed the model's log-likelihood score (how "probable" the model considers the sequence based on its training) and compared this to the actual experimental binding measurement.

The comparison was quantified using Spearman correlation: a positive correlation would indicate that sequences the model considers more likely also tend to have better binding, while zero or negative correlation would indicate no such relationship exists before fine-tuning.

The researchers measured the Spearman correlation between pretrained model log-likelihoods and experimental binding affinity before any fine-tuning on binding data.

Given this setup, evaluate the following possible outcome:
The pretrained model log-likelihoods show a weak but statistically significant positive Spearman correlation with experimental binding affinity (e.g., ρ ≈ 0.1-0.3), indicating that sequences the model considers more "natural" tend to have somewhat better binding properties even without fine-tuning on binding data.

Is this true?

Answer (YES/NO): NO